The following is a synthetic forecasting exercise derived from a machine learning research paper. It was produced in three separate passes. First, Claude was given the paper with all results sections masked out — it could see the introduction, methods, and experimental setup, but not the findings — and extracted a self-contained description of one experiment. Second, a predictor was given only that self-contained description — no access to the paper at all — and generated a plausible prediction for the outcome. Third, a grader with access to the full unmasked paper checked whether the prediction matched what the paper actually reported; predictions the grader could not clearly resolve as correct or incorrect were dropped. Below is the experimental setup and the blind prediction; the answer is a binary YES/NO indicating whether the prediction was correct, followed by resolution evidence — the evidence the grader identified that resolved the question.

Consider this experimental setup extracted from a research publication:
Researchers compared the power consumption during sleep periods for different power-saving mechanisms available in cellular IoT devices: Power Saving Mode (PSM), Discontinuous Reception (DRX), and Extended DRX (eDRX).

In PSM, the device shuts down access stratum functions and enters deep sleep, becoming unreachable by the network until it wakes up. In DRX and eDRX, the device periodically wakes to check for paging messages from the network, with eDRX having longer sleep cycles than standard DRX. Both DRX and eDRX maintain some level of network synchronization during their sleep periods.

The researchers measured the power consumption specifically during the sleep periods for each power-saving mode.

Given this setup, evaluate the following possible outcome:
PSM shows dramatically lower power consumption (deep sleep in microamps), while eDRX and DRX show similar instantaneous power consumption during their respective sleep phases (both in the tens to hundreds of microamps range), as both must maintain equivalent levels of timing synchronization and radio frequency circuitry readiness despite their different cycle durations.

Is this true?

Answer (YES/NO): NO